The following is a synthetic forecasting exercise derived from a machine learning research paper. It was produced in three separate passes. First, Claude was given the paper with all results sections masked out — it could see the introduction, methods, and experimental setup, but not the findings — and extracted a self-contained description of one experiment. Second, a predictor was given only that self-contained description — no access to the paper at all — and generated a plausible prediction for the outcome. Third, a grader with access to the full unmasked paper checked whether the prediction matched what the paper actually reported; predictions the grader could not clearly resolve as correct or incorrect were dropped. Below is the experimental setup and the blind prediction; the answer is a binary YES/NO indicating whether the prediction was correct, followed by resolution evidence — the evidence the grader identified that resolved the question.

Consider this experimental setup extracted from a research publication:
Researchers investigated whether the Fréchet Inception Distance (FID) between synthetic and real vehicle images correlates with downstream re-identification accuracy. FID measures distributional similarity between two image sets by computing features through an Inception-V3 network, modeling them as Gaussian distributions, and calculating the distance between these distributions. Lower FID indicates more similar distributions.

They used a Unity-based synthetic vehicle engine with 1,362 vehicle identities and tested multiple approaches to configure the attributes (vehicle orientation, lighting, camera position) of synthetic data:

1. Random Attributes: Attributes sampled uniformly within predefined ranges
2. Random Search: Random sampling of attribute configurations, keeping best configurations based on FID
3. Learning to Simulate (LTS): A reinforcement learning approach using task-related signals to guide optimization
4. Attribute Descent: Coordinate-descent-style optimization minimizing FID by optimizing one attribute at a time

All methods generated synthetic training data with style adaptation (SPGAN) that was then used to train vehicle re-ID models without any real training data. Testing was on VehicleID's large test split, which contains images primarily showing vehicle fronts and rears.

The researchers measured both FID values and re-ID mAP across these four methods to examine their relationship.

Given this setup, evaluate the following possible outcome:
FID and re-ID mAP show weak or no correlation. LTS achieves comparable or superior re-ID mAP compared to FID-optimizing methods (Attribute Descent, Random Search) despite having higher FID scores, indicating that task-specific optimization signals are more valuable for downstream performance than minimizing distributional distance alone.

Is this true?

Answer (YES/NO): NO